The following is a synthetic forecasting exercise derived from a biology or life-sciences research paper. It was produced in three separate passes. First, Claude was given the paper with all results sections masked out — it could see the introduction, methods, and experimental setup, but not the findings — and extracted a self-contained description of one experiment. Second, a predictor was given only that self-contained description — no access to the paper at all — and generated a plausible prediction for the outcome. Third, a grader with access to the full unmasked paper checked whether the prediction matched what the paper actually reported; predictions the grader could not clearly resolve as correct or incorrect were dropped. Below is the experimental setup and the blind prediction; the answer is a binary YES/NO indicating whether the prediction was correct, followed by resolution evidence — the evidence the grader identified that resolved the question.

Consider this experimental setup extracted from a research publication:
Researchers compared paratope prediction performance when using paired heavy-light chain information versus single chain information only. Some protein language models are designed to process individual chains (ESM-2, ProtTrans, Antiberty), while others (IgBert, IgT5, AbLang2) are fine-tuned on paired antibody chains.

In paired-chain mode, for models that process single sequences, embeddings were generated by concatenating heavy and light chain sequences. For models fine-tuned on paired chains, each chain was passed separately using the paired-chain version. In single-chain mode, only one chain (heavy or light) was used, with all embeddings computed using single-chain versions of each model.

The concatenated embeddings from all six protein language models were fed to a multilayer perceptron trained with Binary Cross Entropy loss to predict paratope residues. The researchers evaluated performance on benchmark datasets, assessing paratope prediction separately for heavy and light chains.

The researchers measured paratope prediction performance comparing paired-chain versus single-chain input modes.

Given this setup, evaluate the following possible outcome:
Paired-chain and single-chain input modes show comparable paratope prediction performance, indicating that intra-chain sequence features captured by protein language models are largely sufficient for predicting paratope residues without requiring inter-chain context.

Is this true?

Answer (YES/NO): YES